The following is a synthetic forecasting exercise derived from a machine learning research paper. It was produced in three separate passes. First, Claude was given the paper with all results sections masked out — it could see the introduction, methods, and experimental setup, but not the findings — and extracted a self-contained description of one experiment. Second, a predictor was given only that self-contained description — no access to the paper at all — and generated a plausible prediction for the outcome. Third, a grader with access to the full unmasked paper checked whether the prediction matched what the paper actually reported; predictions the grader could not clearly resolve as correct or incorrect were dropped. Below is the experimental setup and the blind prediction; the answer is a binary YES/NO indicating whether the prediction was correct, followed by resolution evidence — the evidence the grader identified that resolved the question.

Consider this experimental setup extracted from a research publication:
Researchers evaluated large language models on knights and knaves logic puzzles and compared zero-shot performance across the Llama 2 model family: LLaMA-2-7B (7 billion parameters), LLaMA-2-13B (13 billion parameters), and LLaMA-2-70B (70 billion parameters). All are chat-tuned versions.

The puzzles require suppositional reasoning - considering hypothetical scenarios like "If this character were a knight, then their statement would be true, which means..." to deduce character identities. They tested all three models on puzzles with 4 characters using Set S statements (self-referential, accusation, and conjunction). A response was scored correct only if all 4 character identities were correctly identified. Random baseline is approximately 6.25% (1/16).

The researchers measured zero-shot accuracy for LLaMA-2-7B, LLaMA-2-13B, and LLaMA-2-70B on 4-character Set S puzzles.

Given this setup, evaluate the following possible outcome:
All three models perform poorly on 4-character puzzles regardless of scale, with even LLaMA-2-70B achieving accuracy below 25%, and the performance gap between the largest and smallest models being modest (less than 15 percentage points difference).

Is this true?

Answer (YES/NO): YES